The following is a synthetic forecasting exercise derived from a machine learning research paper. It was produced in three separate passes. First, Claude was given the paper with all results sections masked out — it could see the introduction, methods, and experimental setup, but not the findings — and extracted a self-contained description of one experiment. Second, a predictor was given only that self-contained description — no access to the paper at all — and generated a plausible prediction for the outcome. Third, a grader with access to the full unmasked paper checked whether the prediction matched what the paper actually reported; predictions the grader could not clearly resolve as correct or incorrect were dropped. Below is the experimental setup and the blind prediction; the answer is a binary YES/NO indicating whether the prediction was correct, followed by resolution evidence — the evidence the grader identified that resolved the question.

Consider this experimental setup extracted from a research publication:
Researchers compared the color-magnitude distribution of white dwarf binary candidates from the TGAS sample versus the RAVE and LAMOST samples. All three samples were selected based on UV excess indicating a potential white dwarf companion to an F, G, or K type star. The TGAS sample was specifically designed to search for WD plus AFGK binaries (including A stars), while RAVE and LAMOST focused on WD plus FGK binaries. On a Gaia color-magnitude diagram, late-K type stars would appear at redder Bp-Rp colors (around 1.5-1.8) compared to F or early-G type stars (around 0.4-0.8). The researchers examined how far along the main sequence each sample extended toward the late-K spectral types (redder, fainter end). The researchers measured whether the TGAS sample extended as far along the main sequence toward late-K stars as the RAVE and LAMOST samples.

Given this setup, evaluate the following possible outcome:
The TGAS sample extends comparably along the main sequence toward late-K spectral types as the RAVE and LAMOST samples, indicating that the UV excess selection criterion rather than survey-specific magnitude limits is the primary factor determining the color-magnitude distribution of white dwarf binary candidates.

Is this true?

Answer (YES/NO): NO